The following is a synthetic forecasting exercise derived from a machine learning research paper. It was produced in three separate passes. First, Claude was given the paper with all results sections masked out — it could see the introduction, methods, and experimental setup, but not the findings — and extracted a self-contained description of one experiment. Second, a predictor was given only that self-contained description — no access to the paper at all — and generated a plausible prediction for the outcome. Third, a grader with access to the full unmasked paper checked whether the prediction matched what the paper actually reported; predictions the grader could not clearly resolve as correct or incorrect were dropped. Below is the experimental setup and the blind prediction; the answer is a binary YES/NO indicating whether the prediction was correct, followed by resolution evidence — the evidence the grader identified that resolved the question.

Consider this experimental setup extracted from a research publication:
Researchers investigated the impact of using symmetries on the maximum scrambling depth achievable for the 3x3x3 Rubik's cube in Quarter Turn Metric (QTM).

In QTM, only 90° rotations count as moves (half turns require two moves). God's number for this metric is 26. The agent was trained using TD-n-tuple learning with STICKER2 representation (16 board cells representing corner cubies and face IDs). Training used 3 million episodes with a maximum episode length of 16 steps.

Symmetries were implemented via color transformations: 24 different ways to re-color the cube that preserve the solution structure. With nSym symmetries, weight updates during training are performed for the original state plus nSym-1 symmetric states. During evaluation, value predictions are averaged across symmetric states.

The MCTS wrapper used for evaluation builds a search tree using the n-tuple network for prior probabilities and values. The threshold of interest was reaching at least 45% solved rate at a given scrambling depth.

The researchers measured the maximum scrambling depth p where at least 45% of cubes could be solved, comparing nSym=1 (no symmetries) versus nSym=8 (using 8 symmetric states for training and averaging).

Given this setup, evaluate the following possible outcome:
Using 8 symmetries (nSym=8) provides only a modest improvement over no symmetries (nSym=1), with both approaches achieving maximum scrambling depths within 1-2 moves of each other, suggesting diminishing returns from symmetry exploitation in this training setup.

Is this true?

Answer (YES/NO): NO